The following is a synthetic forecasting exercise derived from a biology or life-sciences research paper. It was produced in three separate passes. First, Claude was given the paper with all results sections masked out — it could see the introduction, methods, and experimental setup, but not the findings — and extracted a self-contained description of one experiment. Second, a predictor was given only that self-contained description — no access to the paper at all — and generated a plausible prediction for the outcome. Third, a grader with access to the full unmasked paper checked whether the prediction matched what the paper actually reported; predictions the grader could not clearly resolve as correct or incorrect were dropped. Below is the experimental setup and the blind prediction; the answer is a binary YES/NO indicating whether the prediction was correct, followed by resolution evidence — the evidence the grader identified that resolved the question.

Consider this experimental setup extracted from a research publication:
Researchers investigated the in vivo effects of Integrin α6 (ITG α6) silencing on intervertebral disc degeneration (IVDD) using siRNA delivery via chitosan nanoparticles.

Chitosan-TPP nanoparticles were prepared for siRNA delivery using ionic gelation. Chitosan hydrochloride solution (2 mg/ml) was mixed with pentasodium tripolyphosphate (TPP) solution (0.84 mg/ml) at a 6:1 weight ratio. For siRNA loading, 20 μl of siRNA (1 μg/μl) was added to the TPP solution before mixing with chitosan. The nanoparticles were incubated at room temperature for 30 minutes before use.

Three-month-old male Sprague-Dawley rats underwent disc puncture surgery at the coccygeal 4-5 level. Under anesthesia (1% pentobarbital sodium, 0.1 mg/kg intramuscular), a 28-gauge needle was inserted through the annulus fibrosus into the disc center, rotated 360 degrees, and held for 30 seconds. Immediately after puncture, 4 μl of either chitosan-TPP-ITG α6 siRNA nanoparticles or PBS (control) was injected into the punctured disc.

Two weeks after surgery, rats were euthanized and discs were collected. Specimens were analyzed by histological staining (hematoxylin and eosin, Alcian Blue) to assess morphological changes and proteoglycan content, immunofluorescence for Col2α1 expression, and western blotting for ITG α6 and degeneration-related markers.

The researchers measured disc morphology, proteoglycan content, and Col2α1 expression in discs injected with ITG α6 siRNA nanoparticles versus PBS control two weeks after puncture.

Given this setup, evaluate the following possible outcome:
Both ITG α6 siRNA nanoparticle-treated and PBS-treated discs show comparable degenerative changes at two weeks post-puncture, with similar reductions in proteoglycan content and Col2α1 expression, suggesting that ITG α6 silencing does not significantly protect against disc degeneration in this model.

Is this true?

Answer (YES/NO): NO